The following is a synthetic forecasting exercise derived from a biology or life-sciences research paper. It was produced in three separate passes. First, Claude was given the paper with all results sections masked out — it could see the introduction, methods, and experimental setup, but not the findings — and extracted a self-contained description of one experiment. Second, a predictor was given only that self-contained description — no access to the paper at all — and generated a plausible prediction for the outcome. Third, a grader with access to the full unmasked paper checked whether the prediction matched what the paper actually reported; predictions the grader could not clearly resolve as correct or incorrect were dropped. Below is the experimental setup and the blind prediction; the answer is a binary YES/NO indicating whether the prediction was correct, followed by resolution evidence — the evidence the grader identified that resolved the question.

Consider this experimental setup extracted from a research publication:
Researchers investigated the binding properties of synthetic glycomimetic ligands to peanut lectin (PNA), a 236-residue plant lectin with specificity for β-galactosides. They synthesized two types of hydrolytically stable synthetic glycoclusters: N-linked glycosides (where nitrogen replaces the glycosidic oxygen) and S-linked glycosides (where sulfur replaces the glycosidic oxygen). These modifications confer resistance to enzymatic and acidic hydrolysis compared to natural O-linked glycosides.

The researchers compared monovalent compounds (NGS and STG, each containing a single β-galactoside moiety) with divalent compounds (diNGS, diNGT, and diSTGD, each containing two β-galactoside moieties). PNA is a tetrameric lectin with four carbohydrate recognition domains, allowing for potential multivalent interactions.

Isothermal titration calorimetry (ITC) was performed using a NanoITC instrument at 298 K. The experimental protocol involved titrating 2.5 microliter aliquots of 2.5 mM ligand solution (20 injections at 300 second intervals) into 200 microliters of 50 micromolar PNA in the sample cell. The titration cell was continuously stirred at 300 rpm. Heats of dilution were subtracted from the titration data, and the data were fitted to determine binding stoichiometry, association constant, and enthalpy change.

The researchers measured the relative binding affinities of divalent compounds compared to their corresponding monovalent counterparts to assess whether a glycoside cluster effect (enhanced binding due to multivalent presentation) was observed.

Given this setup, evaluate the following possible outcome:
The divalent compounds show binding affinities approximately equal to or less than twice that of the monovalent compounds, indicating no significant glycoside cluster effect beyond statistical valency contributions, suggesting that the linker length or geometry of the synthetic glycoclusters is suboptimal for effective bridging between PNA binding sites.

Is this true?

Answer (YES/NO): NO